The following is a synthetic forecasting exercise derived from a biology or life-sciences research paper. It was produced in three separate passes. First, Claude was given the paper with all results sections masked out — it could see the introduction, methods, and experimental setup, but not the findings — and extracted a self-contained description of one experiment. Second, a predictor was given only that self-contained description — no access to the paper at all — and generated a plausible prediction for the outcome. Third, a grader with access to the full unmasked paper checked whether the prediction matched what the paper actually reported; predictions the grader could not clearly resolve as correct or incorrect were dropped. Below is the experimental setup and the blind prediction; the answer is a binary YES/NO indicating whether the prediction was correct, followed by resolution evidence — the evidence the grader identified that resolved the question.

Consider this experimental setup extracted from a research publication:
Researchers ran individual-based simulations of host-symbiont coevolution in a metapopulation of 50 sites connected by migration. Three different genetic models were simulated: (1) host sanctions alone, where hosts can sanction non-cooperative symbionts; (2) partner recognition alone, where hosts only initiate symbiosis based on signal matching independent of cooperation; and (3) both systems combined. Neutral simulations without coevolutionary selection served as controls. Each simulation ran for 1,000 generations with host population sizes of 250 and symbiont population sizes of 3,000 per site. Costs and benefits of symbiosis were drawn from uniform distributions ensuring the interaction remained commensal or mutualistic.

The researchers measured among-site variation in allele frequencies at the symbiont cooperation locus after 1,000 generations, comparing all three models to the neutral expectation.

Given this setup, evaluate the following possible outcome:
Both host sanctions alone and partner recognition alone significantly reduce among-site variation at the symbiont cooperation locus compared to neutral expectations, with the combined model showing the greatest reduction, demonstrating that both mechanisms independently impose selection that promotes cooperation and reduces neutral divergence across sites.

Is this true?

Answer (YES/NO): NO